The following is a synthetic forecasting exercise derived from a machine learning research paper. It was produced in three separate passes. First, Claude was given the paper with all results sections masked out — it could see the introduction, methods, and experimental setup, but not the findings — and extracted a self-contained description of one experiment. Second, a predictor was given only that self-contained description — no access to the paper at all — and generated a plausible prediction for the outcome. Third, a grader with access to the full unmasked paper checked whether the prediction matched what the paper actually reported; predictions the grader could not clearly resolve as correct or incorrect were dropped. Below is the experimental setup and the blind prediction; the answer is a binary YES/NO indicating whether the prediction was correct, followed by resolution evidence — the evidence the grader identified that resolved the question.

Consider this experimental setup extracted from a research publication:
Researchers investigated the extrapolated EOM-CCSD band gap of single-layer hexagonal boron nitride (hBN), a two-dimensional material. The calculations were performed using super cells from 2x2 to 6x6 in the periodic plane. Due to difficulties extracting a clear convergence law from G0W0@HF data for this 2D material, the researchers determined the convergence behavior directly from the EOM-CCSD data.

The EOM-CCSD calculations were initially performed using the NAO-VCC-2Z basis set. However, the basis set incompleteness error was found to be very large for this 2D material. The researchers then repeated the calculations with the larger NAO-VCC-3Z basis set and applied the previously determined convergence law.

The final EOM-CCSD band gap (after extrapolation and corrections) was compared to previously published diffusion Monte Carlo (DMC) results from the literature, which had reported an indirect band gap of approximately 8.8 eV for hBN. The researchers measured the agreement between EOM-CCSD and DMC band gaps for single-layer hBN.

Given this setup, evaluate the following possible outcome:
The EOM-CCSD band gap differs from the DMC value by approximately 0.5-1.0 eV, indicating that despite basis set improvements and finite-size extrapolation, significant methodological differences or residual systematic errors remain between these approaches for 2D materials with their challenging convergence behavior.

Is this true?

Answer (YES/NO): NO